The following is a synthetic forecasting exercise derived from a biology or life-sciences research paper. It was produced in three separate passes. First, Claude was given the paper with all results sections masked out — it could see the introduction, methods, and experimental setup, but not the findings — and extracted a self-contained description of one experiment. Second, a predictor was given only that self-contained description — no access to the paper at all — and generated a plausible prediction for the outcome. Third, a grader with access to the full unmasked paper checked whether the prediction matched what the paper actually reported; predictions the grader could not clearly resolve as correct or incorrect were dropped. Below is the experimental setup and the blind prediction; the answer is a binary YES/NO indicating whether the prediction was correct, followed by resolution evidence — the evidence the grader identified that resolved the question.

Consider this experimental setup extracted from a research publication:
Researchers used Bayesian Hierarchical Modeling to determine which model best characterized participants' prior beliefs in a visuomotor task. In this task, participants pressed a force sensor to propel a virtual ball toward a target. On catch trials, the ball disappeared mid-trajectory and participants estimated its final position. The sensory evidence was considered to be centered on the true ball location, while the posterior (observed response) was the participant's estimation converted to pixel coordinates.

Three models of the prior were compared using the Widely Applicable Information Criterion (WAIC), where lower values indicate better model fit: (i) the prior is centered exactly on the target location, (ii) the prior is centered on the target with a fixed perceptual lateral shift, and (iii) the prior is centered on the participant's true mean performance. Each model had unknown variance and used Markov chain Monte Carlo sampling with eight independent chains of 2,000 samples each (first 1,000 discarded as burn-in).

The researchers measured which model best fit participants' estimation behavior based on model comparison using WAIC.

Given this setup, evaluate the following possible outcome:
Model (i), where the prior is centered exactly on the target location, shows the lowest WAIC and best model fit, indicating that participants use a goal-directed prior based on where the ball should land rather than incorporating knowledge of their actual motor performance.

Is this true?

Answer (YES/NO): NO